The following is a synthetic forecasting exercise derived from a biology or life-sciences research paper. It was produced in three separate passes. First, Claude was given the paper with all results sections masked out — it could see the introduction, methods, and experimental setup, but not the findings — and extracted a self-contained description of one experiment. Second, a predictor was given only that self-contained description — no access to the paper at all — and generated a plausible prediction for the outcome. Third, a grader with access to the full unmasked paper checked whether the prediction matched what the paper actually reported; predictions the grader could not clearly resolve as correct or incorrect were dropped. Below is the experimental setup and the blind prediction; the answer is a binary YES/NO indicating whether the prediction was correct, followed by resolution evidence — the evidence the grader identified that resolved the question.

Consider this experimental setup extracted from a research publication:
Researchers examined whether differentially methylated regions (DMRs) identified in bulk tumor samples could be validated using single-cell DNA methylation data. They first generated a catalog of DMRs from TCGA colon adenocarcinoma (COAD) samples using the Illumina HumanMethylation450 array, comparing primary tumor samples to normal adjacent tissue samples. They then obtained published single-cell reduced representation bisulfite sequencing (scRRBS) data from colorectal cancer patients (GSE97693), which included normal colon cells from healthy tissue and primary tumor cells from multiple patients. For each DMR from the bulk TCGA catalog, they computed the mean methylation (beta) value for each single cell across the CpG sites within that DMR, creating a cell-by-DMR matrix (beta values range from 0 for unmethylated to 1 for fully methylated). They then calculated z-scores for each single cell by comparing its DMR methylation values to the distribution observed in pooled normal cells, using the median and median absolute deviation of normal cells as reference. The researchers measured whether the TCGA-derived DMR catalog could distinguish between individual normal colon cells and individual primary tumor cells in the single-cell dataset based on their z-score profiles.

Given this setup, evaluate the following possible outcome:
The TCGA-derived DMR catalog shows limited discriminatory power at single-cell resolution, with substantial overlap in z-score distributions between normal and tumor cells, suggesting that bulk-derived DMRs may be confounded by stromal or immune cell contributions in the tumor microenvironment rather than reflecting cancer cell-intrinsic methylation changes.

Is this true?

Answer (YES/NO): NO